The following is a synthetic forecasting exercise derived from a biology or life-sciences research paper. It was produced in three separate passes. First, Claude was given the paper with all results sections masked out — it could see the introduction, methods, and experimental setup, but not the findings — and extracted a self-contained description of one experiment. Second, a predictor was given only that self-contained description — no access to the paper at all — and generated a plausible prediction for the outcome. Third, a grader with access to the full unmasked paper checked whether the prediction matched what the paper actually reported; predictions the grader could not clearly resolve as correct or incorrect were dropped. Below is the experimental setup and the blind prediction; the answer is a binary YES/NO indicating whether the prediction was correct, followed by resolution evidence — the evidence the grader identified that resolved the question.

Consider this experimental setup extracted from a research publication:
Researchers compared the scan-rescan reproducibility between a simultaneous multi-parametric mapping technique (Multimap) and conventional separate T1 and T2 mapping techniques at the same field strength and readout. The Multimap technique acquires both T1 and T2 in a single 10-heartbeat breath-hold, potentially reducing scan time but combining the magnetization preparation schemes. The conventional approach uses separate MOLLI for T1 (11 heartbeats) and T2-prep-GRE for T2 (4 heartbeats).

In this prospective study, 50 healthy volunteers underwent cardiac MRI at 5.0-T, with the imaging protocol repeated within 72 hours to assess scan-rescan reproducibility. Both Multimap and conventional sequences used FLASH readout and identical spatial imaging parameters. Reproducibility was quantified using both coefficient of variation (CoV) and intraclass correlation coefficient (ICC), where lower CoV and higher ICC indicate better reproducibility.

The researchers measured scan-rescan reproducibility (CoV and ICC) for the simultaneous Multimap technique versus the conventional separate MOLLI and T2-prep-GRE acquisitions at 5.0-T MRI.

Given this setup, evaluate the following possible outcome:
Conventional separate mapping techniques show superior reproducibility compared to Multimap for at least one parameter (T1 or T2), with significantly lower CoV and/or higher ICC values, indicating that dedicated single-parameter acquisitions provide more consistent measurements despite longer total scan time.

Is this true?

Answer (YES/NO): NO